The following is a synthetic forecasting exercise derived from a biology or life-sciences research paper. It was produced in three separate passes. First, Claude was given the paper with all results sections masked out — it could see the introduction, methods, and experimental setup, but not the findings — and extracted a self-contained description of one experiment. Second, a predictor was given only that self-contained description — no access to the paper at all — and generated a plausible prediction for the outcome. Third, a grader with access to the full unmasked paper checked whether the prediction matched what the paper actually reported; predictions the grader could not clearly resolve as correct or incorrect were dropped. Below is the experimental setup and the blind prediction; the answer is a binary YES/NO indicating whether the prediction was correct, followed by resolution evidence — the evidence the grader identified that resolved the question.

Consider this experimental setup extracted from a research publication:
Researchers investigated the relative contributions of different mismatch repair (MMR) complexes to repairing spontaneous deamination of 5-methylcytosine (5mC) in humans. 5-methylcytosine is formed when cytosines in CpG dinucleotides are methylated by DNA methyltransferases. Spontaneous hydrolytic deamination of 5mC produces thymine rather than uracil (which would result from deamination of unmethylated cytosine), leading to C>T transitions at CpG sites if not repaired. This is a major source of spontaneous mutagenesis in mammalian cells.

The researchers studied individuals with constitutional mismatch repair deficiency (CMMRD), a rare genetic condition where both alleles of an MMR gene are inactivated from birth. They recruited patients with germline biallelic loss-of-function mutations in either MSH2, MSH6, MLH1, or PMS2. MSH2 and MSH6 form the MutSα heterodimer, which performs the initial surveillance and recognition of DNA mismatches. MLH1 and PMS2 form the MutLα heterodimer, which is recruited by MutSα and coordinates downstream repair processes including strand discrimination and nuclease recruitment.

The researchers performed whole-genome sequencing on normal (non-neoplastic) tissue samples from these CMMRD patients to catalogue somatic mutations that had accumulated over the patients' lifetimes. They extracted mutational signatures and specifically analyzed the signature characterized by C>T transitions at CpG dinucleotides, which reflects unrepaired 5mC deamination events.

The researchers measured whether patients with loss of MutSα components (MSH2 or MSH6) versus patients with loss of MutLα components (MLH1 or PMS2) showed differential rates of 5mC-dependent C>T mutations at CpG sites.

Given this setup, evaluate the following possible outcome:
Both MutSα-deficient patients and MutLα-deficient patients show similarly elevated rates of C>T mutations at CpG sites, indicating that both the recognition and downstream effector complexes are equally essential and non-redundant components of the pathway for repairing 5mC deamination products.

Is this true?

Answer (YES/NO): NO